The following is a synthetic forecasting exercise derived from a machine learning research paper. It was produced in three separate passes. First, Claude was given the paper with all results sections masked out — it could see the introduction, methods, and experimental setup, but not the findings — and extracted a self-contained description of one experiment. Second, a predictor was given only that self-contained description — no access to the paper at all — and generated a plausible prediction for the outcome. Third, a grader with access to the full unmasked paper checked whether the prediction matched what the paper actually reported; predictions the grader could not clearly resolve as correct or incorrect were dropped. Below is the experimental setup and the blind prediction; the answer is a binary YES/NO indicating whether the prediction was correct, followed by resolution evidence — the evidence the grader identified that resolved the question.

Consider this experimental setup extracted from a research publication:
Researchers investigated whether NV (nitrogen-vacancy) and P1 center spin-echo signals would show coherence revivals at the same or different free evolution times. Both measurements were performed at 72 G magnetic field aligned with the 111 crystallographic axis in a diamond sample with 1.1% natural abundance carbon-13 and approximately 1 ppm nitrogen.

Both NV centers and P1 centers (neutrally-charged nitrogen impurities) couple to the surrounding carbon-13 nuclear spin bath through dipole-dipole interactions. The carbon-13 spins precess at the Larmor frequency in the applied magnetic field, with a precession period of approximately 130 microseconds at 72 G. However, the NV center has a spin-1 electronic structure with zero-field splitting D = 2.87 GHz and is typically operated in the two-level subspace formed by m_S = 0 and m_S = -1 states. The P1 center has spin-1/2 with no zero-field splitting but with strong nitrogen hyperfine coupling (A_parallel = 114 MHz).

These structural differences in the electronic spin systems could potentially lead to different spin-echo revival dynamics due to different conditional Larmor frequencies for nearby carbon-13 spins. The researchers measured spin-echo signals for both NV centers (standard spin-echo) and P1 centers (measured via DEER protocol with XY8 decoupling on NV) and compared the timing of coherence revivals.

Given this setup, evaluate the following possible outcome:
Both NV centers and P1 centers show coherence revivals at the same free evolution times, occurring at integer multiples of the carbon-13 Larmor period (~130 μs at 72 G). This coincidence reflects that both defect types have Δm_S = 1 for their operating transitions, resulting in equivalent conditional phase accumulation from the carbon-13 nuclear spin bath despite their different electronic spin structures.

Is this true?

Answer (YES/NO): NO